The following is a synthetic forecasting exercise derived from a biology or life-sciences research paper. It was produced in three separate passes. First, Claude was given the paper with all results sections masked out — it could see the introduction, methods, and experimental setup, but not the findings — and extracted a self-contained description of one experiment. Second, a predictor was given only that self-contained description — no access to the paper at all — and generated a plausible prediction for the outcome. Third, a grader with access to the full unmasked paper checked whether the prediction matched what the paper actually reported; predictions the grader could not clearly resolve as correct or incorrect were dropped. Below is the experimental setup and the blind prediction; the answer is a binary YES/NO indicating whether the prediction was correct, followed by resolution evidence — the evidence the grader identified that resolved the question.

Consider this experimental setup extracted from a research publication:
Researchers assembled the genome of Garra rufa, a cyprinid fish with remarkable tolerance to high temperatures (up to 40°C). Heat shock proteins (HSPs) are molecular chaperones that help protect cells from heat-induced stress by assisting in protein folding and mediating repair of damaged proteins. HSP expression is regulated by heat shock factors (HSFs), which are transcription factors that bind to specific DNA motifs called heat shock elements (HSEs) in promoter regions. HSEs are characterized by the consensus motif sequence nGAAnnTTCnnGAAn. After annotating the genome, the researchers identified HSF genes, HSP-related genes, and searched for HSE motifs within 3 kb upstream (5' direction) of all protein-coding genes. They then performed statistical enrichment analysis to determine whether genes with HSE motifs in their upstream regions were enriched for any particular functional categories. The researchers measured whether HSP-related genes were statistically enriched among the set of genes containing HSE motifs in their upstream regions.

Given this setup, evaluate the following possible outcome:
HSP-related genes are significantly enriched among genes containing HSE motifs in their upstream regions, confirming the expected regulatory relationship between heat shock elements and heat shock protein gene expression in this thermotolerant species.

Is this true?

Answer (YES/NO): YES